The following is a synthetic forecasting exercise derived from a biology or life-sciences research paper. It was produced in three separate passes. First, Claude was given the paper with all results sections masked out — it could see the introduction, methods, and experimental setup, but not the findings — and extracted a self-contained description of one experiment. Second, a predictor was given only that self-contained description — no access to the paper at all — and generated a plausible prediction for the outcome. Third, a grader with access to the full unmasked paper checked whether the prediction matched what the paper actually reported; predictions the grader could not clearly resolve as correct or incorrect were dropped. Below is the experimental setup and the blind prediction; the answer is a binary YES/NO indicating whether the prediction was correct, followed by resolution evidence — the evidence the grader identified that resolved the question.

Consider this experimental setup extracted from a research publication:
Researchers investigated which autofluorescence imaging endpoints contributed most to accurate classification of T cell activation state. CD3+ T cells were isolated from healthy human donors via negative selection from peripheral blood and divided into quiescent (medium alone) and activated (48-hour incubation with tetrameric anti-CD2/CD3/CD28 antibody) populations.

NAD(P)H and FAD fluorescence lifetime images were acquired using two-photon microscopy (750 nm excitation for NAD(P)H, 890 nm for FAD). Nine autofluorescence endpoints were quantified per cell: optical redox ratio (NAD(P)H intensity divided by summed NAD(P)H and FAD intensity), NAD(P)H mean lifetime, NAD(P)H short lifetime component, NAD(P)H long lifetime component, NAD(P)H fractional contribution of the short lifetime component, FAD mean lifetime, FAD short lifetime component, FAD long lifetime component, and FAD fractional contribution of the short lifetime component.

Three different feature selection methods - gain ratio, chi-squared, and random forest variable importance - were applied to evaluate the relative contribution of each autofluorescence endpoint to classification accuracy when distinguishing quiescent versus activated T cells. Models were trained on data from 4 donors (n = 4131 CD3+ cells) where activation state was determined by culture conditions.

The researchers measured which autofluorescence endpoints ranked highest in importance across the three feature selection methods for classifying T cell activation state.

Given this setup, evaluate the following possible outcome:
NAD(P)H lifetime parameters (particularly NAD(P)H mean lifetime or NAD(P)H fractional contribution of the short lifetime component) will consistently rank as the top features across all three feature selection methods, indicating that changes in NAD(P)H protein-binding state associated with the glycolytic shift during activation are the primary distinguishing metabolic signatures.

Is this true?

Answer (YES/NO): YES